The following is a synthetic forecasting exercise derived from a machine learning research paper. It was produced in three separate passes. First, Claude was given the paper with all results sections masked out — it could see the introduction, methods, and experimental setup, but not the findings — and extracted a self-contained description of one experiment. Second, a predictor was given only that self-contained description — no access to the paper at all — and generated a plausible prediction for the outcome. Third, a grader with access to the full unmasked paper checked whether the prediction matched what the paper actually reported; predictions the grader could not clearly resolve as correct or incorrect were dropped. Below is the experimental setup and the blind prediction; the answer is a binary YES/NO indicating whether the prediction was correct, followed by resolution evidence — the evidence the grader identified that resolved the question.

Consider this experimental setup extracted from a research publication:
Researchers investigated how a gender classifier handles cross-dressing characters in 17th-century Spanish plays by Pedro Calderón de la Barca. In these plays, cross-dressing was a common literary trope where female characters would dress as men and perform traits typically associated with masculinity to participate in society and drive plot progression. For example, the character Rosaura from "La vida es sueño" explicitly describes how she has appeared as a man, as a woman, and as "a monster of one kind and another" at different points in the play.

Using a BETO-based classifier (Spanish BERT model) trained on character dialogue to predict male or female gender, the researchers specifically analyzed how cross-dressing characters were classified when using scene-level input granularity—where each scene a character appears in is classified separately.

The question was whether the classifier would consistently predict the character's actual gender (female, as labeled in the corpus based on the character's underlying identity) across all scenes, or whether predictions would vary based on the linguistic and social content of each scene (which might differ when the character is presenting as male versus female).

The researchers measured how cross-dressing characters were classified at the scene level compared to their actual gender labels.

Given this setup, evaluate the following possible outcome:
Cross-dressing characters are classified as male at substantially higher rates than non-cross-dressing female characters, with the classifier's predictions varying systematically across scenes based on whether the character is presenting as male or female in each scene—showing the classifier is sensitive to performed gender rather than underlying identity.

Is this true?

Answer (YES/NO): YES